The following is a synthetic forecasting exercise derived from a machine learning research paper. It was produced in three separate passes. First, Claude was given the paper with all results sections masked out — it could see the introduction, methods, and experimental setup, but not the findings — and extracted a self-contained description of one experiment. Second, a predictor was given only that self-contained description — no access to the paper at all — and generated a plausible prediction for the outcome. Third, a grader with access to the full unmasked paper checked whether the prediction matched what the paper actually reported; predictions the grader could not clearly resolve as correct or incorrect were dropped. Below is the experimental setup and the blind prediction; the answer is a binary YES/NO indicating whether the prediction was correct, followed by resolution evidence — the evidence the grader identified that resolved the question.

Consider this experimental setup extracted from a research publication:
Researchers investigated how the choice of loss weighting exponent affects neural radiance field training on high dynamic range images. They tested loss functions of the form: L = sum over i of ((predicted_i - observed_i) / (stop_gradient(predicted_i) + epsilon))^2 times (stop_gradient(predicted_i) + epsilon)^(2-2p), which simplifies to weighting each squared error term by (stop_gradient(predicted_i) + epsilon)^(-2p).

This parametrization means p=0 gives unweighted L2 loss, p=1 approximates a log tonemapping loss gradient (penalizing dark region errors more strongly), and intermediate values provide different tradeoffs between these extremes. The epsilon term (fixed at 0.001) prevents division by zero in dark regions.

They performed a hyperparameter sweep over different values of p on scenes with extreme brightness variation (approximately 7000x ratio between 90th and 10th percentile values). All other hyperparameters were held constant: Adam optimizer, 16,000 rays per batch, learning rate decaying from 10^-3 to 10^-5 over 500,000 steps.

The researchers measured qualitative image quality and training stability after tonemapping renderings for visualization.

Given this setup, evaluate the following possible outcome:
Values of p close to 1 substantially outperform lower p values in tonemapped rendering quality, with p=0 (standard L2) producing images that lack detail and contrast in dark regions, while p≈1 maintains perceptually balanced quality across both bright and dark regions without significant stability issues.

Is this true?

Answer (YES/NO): YES